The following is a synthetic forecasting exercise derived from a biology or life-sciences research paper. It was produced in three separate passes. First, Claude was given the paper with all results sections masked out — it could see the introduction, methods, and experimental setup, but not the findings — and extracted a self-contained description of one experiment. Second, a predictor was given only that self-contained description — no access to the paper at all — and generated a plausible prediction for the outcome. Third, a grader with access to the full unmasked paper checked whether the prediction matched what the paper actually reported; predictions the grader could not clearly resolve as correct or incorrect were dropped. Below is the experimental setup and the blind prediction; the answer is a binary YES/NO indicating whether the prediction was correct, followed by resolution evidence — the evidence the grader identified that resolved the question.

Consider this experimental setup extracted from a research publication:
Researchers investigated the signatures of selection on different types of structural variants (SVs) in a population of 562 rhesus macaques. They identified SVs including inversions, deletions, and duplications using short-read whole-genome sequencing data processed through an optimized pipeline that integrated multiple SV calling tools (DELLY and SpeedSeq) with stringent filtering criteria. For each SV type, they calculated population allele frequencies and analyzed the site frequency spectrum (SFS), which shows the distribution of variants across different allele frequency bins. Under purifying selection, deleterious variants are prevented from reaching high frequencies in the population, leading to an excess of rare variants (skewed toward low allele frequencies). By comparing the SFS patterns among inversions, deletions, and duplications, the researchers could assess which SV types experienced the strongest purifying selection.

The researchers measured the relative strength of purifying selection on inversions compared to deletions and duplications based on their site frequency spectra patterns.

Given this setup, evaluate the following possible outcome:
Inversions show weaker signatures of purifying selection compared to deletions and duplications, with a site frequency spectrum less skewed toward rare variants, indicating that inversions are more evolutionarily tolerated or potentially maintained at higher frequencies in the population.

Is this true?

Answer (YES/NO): NO